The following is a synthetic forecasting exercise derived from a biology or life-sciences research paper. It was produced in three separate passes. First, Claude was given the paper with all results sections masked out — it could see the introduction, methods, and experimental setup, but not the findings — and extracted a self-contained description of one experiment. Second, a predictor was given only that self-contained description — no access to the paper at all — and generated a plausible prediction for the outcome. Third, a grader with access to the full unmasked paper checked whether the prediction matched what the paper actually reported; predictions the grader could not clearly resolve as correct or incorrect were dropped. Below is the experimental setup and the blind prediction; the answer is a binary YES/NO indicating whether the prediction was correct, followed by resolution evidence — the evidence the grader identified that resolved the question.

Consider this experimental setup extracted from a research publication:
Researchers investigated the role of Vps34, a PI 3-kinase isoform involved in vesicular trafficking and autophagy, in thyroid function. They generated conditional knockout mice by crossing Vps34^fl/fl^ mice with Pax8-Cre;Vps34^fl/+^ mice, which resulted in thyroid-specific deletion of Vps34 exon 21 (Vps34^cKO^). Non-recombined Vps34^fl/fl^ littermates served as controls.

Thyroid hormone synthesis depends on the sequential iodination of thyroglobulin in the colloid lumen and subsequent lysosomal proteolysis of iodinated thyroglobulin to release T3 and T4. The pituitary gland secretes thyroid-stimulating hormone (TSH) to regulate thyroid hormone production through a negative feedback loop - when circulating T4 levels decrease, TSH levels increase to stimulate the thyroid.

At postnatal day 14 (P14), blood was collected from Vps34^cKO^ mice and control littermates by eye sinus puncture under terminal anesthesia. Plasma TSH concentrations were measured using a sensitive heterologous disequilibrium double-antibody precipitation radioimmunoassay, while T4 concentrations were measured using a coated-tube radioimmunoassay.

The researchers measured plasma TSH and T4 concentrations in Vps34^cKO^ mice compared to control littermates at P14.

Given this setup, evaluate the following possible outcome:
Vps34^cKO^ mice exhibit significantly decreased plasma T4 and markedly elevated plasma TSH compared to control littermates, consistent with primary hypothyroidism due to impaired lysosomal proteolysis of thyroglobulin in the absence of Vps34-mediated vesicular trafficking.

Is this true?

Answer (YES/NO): YES